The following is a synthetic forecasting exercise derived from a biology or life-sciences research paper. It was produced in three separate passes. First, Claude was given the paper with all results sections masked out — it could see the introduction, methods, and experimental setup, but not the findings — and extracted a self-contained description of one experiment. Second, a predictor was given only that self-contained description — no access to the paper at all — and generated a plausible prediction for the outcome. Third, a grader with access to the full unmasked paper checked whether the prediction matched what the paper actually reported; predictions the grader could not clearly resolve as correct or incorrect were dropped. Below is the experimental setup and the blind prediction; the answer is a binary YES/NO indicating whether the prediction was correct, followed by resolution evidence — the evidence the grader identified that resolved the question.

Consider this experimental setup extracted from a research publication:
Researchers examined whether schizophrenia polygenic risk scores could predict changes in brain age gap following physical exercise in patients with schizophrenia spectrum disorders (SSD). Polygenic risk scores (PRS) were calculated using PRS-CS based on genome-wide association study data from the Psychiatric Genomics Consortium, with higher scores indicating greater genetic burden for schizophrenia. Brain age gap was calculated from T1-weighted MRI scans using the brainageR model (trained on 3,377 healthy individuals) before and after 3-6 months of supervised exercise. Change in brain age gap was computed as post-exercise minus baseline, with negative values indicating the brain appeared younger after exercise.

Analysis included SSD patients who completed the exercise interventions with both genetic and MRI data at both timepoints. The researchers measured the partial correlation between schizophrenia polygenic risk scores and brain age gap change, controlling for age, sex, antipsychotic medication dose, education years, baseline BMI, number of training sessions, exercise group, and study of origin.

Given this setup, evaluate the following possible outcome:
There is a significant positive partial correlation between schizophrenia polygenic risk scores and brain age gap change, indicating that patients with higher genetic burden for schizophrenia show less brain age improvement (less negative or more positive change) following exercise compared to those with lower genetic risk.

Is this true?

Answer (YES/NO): NO